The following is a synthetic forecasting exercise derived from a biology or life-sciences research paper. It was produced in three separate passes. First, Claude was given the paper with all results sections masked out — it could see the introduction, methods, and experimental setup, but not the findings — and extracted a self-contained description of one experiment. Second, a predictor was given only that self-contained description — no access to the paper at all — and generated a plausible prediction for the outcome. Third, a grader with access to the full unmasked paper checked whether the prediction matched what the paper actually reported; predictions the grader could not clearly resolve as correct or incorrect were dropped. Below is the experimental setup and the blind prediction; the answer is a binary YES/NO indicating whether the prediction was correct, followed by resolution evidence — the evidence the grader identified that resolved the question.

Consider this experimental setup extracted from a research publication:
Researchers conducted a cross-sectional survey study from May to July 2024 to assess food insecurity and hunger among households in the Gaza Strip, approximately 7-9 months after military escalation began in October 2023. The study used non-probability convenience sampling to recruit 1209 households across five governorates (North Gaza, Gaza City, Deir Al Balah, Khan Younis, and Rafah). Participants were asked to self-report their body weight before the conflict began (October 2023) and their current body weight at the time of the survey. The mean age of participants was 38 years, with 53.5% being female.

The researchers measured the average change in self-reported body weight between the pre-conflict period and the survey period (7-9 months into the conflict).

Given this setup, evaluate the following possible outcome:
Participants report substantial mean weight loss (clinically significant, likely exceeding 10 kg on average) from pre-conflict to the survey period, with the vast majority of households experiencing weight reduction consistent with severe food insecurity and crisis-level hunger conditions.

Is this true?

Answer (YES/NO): YES